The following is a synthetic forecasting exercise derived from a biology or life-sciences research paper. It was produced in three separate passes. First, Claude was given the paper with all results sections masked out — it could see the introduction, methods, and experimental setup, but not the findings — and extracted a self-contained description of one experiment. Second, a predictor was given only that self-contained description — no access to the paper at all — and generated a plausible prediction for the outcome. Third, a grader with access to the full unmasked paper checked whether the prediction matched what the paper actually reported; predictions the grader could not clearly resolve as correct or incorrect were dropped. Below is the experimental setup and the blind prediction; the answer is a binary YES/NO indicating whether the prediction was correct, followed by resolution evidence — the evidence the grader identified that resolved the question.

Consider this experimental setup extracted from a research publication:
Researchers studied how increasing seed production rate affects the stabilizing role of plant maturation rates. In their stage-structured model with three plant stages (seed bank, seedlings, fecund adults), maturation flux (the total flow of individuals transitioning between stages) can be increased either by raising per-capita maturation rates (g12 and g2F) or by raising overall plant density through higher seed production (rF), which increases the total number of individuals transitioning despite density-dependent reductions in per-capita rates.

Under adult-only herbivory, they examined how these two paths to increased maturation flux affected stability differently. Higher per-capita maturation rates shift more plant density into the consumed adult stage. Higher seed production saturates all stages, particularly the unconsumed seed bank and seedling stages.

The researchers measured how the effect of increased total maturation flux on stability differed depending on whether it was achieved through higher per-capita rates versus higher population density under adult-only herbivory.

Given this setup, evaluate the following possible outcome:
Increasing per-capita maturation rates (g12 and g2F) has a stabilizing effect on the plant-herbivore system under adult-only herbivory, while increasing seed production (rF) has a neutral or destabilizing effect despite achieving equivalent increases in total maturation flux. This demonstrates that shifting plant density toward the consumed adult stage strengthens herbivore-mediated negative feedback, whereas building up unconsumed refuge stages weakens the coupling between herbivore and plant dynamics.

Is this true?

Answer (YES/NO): NO